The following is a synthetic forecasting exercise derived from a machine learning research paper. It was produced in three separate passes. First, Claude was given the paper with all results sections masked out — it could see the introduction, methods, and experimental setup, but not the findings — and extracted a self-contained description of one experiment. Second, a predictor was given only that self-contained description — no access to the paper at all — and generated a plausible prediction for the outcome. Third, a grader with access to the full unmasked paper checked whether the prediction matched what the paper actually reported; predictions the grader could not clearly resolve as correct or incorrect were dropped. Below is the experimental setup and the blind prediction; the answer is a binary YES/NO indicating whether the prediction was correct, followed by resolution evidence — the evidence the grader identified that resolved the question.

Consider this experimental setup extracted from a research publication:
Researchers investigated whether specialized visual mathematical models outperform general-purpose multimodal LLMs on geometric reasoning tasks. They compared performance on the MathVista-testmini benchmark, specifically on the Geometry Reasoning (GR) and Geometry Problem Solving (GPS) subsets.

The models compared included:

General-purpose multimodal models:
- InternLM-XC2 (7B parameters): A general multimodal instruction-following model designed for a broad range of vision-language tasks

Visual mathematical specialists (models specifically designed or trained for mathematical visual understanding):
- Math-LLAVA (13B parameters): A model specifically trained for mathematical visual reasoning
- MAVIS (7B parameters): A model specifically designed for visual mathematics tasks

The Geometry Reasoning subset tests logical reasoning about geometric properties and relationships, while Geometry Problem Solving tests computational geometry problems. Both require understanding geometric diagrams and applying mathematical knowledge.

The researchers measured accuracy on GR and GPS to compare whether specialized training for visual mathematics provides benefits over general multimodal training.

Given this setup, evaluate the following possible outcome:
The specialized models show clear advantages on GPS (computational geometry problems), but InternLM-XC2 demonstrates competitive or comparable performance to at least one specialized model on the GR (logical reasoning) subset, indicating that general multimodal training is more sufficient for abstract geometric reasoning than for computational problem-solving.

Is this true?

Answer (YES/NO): NO